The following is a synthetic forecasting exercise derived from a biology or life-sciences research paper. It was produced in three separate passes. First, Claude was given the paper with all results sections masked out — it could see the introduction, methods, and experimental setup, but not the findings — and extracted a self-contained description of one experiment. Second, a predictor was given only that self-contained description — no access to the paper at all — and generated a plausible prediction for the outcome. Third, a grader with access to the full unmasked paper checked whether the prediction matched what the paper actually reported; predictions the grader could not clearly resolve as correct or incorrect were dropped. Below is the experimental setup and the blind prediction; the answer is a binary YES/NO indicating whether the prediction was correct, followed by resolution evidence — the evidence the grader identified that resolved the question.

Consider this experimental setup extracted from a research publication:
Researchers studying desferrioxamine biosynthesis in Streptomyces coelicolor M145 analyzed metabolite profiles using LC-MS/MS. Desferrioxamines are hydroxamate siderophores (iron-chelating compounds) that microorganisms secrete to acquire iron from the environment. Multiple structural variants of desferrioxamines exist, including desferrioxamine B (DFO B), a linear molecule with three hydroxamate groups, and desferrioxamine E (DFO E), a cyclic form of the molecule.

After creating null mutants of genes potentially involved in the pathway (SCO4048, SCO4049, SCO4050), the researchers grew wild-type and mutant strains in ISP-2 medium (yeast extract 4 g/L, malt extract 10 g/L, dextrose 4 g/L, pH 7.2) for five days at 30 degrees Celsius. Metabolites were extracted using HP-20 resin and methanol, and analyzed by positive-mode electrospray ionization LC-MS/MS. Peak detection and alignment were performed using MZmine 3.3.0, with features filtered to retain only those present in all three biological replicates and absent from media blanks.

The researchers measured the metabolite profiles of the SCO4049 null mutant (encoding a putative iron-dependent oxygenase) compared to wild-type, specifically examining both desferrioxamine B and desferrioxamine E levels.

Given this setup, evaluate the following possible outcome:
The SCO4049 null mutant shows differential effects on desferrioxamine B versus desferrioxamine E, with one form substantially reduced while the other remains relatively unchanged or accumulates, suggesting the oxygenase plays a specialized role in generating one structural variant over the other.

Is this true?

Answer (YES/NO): YES